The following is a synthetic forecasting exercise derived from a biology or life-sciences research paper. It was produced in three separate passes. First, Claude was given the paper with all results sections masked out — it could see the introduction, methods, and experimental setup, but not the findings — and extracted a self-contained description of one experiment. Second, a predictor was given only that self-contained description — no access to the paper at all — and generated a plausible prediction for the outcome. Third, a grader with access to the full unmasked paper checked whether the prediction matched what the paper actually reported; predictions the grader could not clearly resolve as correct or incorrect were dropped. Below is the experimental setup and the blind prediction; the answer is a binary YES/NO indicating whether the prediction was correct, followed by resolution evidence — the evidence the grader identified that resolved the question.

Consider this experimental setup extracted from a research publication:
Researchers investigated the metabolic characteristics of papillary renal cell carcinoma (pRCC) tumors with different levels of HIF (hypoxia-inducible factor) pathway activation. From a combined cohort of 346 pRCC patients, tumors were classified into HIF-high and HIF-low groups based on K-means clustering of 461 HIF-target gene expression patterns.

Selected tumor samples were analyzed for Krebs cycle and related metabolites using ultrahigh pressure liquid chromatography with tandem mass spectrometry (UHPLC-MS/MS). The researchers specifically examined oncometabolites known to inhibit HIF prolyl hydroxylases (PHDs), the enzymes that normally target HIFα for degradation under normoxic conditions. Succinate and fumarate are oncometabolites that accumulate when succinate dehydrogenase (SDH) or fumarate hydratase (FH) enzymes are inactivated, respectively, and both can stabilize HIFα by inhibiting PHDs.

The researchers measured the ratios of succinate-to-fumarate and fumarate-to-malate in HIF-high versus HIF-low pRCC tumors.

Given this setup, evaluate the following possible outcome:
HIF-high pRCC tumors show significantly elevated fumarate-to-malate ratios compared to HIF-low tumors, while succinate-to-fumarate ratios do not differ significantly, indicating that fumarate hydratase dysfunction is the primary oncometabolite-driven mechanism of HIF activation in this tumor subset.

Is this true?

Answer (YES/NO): NO